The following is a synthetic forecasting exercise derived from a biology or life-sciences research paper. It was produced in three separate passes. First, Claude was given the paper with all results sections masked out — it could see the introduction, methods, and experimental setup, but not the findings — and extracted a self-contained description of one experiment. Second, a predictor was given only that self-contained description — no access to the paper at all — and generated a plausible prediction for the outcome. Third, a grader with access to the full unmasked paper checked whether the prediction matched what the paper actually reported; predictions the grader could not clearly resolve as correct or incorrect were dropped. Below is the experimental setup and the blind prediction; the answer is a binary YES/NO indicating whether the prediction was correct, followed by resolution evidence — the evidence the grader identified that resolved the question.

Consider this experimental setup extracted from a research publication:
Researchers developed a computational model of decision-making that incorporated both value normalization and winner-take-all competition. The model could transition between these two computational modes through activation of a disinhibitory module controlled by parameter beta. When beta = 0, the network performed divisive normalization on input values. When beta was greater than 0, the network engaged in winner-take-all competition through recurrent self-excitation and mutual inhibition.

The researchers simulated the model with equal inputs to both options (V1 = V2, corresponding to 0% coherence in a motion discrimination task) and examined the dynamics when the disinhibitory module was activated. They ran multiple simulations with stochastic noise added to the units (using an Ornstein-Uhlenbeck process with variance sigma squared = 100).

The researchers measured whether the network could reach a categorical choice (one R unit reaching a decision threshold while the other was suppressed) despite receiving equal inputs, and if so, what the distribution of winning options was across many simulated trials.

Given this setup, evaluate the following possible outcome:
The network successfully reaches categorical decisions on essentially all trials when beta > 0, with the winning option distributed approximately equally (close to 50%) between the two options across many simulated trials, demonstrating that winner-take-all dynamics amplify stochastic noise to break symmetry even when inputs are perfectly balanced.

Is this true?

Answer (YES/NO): YES